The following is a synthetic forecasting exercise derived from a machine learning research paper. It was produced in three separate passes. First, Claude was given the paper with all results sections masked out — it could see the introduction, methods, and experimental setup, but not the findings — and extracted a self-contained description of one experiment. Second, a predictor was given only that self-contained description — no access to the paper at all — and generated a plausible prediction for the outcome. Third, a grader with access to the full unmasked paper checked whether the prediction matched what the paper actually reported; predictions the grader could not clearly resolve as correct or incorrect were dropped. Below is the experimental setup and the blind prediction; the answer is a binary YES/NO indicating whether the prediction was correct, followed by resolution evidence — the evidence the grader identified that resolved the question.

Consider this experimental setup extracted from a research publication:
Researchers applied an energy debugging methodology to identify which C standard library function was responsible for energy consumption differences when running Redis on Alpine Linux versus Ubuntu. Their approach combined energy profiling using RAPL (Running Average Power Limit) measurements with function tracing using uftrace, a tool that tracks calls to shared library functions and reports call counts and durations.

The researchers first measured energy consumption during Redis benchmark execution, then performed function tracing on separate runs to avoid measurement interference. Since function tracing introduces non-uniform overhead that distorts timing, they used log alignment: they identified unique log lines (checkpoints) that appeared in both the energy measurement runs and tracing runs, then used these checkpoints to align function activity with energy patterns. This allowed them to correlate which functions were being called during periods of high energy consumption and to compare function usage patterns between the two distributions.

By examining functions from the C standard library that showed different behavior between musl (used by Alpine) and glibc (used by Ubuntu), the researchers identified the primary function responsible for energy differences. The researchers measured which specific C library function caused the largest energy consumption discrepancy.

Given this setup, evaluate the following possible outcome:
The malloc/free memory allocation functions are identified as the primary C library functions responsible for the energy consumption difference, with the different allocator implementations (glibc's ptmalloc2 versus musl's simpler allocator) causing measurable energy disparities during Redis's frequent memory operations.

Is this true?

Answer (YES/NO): NO